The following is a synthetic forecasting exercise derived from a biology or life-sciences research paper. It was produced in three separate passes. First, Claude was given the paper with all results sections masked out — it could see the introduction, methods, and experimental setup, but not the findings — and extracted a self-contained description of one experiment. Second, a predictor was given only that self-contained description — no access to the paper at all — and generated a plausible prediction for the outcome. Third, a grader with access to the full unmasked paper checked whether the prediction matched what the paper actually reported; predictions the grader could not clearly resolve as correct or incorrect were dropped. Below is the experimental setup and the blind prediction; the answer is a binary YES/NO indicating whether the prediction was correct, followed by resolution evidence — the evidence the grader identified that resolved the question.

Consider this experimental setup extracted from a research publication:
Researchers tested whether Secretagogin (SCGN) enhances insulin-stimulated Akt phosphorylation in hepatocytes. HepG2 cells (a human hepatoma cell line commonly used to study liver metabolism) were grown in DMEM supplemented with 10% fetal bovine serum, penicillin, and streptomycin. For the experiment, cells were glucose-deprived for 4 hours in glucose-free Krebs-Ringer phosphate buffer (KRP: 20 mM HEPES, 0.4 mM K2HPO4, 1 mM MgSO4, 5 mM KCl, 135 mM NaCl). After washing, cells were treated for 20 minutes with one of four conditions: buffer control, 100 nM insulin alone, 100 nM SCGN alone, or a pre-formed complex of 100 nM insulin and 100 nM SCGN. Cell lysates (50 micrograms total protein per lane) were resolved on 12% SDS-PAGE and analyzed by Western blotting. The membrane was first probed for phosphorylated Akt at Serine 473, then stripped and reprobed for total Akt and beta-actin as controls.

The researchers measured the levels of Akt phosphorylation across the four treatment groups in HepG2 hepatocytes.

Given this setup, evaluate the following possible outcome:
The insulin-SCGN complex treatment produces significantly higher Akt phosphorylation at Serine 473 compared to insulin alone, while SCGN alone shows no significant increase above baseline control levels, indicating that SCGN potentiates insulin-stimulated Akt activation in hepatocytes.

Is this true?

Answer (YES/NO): NO